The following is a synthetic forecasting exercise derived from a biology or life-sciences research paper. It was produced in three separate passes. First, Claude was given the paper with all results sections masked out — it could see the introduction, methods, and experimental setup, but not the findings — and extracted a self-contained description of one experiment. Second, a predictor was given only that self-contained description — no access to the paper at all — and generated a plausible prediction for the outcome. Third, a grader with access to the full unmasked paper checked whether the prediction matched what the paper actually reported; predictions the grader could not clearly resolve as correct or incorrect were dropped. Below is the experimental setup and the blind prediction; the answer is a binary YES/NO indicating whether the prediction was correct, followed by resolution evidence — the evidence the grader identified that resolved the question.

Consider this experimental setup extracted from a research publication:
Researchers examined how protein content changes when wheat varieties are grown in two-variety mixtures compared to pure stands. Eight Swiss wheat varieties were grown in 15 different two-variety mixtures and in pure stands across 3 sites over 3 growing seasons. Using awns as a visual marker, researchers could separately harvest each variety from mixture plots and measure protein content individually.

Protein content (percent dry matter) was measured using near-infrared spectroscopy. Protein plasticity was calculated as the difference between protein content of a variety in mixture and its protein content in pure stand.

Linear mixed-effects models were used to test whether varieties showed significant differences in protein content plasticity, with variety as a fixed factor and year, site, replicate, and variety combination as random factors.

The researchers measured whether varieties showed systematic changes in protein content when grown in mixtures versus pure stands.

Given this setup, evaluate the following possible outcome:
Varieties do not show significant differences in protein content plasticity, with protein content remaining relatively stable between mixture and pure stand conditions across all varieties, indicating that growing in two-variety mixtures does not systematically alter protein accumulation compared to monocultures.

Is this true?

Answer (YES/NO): NO